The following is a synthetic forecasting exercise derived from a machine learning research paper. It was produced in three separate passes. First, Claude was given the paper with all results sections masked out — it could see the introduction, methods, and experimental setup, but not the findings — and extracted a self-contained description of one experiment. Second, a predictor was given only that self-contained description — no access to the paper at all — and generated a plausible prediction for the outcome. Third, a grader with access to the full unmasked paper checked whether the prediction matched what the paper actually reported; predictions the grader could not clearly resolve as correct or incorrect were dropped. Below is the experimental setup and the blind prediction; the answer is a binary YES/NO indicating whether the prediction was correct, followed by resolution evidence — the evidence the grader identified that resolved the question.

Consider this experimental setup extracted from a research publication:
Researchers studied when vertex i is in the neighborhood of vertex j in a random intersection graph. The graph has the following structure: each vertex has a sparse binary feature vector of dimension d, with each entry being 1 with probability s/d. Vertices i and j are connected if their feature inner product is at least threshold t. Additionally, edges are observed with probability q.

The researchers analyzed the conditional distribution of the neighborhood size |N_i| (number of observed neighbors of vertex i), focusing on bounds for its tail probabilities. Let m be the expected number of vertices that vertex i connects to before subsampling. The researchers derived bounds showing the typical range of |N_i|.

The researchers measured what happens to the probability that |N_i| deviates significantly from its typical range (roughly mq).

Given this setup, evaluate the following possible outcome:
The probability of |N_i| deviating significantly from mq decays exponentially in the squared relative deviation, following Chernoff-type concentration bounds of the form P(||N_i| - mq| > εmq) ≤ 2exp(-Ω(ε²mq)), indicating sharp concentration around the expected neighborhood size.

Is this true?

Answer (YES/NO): NO